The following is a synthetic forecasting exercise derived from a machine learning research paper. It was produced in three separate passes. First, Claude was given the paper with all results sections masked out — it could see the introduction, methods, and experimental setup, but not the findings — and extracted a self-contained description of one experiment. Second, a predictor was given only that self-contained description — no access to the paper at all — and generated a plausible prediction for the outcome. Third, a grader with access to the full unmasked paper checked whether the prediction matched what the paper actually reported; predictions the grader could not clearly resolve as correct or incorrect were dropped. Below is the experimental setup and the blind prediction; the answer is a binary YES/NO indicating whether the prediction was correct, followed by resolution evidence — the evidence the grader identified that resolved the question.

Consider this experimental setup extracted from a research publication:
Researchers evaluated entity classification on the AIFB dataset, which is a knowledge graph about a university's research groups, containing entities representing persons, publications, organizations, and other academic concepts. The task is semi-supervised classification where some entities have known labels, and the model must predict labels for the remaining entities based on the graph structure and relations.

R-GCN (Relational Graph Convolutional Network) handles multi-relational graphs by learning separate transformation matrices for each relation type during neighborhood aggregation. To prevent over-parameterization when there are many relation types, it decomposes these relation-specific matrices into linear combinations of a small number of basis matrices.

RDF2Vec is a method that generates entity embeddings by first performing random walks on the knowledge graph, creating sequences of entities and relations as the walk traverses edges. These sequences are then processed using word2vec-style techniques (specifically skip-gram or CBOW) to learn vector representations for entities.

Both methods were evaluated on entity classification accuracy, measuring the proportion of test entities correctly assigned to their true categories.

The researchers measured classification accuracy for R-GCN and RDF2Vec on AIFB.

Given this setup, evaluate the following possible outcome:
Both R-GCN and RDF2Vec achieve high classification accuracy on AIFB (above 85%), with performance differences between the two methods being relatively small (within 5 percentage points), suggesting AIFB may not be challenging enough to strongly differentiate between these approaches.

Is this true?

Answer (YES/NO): NO